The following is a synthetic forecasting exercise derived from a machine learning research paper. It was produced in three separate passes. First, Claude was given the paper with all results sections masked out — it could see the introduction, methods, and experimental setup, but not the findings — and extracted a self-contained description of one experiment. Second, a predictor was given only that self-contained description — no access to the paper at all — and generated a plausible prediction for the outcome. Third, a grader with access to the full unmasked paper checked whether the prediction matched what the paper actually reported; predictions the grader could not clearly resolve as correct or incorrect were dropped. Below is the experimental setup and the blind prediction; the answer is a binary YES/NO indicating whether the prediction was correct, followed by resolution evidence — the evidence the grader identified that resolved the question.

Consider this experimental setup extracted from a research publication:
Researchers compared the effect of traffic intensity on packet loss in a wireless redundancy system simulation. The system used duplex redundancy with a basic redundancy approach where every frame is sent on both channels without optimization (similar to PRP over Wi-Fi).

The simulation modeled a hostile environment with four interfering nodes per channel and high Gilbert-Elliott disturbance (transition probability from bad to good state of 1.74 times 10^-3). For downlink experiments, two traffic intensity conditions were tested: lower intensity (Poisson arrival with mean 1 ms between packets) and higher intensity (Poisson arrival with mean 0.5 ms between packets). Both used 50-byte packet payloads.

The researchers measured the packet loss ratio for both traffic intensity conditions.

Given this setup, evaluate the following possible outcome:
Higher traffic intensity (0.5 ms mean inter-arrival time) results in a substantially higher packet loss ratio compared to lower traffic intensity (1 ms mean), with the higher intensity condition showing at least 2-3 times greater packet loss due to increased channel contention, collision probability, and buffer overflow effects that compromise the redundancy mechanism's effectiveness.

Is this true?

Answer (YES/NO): YES